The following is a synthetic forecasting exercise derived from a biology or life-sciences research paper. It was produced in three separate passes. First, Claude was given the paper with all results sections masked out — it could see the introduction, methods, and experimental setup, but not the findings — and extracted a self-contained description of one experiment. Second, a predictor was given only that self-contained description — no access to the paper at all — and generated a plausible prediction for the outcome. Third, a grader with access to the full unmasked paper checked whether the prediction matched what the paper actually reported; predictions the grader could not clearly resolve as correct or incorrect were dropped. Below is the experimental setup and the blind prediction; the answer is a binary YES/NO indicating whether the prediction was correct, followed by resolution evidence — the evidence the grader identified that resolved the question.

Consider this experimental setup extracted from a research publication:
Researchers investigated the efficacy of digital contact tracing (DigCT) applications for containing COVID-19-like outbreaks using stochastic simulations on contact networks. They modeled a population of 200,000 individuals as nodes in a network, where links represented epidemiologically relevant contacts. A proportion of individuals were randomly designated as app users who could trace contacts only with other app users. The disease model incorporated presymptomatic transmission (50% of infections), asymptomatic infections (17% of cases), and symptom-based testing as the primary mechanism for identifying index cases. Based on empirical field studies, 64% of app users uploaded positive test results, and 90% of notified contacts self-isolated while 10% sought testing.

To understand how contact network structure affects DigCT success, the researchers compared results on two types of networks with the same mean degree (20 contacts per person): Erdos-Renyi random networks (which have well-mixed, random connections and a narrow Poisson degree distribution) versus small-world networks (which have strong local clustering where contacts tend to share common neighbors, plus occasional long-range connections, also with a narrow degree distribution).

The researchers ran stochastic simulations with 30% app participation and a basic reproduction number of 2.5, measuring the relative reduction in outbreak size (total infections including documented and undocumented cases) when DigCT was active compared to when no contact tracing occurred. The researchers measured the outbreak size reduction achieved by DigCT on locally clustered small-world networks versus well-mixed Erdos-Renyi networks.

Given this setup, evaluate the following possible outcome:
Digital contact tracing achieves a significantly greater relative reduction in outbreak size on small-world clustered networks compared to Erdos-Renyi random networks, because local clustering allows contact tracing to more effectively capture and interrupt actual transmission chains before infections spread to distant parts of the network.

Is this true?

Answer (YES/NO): YES